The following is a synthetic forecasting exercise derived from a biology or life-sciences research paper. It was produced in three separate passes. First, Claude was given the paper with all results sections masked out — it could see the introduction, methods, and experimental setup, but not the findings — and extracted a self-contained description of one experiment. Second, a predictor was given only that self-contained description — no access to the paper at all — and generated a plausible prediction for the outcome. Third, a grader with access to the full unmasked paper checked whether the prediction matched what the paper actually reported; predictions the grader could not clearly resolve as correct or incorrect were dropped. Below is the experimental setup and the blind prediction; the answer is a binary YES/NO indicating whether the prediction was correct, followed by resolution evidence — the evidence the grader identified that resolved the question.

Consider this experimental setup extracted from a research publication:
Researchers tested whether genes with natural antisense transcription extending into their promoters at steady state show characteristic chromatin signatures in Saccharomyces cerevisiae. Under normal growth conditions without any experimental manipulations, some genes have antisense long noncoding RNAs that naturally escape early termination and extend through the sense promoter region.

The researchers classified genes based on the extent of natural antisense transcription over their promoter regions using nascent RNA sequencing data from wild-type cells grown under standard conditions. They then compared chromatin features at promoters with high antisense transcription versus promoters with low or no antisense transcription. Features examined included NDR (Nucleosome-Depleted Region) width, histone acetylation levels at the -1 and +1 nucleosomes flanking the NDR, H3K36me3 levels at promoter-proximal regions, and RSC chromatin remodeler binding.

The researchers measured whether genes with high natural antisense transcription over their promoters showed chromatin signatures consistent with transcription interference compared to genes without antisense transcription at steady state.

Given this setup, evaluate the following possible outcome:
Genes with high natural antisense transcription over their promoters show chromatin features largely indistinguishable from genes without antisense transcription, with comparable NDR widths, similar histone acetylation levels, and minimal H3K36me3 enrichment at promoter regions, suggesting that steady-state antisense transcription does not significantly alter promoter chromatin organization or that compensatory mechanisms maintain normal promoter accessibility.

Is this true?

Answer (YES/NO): NO